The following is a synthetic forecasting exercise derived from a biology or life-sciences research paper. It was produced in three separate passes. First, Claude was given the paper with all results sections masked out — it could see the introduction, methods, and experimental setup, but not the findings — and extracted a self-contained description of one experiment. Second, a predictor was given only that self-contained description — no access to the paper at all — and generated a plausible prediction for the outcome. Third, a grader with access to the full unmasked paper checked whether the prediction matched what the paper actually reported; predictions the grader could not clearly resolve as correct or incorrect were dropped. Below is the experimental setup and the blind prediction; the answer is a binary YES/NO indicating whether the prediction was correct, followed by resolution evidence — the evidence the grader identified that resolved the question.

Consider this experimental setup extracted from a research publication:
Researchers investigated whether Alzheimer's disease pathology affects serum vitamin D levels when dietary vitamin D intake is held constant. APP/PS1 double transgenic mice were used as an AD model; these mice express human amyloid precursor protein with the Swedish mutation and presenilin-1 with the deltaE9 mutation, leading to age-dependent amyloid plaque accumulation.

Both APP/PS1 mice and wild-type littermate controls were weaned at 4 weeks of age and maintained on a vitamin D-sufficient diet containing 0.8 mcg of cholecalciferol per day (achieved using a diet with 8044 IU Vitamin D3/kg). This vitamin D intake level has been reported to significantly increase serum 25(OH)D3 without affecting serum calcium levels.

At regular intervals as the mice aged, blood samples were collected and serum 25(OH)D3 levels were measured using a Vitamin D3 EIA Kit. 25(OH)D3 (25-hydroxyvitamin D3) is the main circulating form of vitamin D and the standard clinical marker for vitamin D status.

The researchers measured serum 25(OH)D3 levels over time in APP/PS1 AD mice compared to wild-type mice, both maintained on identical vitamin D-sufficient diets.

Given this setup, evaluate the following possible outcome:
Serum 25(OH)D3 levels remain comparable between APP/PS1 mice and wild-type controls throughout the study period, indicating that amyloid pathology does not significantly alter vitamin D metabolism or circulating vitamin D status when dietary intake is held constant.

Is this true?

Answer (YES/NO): NO